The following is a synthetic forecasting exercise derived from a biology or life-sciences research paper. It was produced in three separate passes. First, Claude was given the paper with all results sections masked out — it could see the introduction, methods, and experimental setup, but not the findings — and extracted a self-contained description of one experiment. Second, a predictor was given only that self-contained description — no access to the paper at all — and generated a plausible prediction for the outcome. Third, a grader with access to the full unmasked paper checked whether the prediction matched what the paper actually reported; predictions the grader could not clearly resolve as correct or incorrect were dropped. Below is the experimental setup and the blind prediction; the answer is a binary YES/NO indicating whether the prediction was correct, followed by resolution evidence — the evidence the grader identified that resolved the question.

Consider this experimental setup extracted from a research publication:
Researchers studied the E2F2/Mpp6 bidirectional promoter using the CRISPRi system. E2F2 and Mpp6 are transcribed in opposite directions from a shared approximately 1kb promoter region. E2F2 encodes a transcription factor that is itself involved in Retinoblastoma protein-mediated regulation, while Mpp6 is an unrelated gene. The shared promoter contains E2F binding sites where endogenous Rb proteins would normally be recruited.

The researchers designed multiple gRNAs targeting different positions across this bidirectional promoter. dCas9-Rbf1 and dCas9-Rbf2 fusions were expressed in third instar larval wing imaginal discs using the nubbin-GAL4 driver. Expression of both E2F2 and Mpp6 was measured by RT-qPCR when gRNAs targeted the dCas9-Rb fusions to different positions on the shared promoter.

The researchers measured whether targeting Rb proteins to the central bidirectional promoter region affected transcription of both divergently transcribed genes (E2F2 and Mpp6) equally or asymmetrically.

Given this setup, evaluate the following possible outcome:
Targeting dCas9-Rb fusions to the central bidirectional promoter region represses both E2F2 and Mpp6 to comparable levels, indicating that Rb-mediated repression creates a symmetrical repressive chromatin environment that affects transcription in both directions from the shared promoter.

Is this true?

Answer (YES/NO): NO